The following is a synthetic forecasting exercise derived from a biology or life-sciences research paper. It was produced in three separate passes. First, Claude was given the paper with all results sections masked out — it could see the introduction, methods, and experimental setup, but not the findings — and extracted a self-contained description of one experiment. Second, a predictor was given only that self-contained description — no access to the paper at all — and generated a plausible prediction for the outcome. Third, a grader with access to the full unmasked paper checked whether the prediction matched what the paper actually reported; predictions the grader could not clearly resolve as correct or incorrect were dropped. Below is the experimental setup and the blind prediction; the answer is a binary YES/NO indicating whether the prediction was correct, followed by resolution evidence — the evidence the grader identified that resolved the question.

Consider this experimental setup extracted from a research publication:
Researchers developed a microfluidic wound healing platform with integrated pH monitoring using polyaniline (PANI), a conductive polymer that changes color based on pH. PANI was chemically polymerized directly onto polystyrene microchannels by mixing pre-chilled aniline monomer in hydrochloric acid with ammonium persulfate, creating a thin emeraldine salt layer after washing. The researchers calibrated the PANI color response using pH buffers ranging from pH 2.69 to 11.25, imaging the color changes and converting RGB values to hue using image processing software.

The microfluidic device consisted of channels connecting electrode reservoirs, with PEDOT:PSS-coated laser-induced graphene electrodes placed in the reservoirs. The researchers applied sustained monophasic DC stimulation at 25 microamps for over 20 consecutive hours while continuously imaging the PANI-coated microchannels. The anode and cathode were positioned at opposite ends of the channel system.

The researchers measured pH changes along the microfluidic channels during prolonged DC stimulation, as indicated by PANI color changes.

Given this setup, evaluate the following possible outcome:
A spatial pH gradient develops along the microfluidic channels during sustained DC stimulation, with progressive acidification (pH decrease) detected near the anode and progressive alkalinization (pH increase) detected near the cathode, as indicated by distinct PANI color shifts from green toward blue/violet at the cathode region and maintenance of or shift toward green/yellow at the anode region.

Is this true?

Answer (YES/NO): NO